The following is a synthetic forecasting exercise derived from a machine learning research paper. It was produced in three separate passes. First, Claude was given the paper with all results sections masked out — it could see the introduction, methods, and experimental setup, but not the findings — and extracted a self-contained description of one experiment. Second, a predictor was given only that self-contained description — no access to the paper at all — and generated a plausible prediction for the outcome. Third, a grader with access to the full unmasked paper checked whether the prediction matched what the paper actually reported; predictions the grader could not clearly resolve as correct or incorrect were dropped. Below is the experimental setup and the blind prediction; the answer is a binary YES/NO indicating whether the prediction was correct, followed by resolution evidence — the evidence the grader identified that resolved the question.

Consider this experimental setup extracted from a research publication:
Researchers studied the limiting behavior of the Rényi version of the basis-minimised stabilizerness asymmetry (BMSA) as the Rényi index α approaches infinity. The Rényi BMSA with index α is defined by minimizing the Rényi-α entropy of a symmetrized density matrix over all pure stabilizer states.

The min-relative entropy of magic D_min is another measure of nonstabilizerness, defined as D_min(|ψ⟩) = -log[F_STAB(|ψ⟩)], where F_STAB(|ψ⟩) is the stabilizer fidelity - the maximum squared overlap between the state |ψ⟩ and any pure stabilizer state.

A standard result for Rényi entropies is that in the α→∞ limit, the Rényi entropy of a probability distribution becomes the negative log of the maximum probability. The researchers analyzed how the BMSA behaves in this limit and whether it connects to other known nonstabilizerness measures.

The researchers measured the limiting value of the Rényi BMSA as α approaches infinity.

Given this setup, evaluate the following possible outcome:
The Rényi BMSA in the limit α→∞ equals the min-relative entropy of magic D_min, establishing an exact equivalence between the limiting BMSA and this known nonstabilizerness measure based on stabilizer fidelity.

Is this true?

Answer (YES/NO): YES